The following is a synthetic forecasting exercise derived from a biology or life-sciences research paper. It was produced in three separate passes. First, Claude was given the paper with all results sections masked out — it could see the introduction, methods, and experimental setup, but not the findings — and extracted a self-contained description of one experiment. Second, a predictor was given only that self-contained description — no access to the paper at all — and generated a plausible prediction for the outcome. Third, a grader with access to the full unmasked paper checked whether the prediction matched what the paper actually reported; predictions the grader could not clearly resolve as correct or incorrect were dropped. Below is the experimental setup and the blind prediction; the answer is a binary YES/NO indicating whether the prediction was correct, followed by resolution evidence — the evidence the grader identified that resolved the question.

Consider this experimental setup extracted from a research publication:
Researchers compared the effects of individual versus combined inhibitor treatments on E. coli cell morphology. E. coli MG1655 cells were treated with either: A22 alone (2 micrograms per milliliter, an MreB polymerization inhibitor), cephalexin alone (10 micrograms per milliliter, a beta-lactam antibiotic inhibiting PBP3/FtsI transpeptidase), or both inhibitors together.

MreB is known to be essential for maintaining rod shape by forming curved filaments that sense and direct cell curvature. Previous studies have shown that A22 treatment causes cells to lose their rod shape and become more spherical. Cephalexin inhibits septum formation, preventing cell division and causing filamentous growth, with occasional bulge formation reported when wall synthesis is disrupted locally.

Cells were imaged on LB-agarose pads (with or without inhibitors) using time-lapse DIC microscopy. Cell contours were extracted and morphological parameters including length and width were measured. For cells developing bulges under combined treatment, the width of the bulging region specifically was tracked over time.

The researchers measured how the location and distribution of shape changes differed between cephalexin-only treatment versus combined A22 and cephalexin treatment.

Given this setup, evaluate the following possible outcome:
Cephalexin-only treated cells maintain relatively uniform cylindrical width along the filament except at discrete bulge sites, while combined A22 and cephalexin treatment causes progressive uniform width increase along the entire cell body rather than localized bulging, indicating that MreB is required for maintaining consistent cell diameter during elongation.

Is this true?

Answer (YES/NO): NO